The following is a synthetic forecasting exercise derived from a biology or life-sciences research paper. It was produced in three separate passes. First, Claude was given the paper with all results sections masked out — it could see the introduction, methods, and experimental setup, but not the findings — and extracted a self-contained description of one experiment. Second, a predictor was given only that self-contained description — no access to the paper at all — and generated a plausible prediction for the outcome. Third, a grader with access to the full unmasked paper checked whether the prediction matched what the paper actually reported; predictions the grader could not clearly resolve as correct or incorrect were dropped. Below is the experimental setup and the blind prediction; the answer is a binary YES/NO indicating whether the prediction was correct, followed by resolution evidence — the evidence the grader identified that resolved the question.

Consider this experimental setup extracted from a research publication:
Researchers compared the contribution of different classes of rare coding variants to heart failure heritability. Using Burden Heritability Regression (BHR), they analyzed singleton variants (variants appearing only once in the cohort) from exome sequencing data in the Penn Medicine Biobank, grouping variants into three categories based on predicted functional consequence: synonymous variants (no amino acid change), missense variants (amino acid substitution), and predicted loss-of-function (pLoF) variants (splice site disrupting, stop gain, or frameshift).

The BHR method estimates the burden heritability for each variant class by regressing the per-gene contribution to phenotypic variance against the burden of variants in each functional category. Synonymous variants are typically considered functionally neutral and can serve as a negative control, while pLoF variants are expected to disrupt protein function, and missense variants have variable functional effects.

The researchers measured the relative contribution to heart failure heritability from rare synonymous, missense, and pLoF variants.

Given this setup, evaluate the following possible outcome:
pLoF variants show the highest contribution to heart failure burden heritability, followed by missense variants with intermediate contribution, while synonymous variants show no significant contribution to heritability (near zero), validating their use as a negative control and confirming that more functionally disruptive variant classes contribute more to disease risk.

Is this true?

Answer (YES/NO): NO